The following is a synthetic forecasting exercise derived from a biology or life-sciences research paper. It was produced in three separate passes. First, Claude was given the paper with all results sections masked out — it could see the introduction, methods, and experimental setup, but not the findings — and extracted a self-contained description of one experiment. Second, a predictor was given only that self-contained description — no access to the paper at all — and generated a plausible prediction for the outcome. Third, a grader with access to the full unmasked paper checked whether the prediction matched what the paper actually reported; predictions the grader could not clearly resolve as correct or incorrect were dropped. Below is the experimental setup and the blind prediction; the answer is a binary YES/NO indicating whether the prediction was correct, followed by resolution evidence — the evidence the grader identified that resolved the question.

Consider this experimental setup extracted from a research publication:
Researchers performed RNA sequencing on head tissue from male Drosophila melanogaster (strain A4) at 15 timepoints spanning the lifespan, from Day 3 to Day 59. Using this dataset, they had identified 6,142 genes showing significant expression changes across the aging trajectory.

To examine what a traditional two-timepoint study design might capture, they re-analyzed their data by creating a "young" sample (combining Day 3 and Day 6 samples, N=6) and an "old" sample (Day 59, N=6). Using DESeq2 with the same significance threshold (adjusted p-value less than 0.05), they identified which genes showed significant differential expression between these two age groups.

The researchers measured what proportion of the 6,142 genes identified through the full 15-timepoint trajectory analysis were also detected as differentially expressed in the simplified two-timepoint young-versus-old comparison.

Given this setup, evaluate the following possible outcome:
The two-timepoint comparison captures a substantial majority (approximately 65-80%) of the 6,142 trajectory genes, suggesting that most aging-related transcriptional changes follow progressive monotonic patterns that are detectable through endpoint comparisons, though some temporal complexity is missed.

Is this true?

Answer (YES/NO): YES